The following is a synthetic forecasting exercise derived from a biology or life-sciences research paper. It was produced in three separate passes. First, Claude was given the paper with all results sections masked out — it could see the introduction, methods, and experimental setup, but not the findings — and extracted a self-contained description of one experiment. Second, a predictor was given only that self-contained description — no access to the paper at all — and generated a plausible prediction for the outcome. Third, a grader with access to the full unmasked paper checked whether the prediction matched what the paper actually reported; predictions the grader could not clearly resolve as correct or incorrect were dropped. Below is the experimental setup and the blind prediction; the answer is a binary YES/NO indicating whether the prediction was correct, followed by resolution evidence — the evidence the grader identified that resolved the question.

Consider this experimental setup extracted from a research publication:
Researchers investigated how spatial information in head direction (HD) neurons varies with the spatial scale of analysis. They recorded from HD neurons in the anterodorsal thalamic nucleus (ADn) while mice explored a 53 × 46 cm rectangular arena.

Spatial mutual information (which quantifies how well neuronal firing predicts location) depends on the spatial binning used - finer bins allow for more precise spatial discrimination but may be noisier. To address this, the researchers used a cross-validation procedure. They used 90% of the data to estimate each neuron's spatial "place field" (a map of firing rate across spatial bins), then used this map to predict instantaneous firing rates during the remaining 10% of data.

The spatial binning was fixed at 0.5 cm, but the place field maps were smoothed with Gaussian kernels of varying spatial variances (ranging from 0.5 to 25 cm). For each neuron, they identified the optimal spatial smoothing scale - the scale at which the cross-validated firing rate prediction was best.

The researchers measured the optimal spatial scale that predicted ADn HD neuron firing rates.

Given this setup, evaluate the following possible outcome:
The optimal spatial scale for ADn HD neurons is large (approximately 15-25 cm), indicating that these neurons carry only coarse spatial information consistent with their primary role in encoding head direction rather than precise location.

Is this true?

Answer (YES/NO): NO